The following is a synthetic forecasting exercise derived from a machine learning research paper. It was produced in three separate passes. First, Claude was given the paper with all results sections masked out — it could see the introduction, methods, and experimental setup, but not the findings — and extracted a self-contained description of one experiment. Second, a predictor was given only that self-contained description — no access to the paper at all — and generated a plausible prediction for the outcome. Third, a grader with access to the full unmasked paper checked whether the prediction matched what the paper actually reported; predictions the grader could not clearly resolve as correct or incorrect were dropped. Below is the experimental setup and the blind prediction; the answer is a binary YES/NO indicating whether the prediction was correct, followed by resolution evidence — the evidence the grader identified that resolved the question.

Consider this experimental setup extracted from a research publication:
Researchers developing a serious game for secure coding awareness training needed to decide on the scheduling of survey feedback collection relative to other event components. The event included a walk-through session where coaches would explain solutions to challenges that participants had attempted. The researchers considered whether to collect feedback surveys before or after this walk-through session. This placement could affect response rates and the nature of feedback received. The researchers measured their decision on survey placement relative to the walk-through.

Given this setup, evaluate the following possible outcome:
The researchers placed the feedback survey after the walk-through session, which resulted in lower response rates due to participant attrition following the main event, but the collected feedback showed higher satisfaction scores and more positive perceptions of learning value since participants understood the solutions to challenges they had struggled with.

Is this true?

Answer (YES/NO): NO